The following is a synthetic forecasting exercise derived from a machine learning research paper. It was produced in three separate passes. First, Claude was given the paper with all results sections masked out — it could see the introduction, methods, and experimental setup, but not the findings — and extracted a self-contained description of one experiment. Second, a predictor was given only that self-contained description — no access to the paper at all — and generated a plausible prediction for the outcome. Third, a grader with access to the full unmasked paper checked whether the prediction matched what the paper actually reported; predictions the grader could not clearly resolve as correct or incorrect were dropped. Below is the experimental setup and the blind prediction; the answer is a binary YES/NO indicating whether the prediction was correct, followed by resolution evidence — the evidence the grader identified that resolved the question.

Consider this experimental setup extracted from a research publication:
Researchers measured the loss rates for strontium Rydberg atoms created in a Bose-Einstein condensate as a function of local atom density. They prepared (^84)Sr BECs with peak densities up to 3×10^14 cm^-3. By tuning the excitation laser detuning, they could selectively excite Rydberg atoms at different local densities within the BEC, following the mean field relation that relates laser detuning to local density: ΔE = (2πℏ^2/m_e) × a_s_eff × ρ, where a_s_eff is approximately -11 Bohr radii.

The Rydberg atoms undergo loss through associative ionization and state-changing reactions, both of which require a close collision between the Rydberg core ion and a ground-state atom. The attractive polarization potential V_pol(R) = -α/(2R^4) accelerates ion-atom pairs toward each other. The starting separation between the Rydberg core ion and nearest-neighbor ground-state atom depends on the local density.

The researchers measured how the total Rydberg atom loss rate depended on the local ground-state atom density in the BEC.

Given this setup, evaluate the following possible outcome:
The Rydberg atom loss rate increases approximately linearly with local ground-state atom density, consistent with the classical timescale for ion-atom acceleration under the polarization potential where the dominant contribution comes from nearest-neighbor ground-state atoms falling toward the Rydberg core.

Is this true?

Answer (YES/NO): YES